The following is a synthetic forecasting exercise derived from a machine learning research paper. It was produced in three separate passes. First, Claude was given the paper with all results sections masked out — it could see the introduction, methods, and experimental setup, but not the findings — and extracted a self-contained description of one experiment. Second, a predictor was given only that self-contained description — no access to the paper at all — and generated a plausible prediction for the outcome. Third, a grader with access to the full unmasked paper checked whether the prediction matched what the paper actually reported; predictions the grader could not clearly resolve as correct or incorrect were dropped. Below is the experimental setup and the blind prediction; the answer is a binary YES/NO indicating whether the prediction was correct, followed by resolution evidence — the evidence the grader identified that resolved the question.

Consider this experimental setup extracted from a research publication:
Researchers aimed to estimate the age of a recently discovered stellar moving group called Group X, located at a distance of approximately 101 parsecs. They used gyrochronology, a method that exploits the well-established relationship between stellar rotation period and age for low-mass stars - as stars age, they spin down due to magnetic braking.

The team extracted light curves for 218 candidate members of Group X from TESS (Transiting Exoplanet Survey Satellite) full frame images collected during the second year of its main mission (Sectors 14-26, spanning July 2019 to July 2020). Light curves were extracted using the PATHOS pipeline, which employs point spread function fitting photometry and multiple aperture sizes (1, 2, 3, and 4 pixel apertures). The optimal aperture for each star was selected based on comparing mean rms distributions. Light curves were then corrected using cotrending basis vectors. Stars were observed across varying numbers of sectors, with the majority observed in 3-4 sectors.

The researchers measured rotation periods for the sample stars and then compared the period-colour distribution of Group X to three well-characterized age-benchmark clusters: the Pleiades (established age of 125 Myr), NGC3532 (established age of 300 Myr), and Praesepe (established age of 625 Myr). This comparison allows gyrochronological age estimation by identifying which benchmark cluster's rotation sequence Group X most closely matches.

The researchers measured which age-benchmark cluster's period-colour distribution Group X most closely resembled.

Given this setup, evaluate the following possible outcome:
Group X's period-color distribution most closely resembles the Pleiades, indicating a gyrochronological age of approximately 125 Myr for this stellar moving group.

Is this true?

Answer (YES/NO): NO